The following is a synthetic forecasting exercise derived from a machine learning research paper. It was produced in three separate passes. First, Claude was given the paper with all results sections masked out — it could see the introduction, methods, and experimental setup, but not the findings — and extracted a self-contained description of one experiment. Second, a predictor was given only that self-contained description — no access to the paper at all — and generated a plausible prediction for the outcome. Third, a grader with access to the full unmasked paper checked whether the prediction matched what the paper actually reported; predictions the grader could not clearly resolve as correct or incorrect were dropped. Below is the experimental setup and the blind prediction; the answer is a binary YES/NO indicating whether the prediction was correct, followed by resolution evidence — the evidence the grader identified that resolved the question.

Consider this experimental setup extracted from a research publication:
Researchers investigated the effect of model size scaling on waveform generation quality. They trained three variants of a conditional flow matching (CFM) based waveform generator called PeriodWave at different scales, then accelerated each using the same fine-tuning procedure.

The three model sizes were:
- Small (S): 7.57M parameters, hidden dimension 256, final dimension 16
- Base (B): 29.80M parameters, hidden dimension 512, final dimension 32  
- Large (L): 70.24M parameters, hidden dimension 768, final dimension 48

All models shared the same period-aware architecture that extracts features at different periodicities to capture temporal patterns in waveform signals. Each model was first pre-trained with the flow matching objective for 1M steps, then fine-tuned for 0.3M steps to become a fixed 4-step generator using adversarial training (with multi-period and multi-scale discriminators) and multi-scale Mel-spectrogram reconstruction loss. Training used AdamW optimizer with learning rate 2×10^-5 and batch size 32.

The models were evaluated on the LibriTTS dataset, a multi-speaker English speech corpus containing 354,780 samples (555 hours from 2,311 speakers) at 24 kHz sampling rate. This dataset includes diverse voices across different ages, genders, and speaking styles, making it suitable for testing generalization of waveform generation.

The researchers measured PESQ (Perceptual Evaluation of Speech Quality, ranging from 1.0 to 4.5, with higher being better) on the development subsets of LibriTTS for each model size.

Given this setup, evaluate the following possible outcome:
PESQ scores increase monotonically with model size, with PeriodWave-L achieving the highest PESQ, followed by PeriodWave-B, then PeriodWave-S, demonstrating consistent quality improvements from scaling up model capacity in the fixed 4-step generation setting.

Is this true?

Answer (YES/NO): YES